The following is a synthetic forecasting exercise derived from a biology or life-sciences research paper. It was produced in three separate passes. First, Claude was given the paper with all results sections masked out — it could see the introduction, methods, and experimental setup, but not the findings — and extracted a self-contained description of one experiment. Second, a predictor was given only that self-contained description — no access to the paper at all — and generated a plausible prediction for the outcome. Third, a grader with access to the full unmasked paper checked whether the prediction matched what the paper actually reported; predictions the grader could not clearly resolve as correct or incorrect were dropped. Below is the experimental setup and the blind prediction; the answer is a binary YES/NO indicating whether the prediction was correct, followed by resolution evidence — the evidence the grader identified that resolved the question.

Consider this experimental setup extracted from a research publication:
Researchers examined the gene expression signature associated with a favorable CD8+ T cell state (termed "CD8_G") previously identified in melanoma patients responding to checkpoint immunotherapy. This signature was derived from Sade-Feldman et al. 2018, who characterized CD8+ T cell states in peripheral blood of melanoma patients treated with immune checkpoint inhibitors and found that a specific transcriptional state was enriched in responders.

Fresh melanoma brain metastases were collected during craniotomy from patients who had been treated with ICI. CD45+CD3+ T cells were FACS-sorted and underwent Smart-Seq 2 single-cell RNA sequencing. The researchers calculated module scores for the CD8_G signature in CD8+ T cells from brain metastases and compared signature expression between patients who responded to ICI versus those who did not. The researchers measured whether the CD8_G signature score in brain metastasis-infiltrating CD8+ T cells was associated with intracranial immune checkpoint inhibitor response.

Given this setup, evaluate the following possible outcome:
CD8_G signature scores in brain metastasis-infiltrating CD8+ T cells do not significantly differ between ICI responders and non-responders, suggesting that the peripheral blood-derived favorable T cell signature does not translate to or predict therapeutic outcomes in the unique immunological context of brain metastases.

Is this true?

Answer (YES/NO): YES